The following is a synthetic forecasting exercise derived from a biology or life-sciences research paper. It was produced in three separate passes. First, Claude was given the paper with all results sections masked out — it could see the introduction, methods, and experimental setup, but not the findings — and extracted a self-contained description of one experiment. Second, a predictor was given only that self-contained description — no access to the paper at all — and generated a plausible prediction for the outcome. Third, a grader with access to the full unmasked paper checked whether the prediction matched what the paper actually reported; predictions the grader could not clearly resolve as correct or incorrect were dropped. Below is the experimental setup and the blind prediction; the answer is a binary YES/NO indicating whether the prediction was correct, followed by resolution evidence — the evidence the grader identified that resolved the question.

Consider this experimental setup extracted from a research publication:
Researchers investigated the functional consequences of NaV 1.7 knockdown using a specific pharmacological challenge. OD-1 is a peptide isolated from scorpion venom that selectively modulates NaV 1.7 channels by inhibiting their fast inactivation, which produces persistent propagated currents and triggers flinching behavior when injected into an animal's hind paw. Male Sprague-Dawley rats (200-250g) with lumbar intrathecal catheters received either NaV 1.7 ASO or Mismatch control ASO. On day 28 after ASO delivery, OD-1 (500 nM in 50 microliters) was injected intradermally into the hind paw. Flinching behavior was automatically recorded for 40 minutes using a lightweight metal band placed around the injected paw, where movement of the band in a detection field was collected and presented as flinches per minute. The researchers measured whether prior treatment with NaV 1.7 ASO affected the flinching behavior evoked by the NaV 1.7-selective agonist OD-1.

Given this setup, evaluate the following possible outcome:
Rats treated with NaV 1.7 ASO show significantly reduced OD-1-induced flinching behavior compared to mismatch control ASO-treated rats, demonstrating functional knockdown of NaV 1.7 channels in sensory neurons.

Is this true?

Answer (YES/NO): YES